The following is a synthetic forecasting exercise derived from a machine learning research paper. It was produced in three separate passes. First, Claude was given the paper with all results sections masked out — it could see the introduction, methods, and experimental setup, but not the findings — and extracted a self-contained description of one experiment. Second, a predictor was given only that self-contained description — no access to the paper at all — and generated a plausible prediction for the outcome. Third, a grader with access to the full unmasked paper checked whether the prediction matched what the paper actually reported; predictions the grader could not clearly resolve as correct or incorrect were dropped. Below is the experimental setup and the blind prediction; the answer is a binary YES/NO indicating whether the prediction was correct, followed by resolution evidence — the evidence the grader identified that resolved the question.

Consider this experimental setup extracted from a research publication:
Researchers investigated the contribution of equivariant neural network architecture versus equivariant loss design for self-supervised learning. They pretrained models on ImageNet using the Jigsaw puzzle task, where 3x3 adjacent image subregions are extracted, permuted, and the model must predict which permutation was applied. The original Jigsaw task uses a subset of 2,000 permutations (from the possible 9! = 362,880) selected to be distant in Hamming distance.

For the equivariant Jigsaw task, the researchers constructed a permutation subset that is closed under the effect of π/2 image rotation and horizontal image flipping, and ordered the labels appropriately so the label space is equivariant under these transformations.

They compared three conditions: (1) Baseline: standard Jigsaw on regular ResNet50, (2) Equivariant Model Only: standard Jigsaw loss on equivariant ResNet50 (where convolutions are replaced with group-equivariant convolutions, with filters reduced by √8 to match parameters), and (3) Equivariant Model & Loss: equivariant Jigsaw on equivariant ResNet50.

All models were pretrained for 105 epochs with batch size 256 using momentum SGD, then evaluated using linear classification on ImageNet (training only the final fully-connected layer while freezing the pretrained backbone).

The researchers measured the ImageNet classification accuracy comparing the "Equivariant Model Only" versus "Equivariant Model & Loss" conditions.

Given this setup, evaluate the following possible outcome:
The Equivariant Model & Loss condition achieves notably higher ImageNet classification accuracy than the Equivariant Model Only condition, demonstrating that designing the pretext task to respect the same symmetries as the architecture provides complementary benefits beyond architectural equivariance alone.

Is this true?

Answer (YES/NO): NO